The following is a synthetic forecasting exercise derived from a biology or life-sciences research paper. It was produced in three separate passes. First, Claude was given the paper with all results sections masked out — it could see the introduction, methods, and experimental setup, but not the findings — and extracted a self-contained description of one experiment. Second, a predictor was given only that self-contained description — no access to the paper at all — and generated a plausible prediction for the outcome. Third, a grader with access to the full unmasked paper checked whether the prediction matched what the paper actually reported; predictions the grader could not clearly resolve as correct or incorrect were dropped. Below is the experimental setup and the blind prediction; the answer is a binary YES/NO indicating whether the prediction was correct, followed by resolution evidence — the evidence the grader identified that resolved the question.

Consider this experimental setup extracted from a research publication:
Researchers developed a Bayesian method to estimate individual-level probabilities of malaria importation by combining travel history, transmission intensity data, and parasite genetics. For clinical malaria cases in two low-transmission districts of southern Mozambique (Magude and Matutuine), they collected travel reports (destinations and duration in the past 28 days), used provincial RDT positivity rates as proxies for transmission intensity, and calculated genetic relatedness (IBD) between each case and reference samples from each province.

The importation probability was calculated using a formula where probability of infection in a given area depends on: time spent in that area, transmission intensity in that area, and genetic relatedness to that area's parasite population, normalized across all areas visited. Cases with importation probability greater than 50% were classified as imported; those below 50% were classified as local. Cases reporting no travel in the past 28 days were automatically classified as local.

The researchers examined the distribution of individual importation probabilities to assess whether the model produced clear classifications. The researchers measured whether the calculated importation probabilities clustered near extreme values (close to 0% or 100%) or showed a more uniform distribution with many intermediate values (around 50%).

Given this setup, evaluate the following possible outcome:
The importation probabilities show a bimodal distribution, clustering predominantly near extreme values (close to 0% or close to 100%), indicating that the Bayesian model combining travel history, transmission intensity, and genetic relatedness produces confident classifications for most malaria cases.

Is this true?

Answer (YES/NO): YES